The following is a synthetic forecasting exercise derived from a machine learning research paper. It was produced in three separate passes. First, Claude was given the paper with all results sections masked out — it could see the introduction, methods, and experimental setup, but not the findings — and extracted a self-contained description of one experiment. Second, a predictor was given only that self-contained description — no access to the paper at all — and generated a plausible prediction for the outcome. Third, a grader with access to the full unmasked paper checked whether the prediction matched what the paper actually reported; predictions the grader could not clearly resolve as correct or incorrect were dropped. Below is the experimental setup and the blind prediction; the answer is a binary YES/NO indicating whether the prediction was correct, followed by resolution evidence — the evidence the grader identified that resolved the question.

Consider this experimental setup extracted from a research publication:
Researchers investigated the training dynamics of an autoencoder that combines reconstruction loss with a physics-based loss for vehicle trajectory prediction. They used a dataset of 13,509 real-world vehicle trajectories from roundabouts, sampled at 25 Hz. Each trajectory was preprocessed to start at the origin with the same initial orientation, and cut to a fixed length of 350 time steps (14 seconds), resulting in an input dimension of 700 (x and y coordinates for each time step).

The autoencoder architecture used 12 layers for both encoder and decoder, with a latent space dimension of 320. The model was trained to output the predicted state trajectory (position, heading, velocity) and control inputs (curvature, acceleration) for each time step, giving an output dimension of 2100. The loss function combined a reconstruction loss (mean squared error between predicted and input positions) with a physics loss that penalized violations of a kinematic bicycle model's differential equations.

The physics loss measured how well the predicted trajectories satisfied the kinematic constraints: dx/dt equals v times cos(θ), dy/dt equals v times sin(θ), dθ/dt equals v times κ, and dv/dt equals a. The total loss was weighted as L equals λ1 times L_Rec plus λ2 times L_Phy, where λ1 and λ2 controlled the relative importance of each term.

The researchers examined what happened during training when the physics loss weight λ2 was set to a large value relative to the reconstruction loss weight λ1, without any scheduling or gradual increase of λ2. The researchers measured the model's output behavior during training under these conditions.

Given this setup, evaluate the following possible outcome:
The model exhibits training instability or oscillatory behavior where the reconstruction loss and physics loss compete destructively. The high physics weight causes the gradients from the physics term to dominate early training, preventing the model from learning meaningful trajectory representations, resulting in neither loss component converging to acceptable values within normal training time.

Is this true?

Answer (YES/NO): NO